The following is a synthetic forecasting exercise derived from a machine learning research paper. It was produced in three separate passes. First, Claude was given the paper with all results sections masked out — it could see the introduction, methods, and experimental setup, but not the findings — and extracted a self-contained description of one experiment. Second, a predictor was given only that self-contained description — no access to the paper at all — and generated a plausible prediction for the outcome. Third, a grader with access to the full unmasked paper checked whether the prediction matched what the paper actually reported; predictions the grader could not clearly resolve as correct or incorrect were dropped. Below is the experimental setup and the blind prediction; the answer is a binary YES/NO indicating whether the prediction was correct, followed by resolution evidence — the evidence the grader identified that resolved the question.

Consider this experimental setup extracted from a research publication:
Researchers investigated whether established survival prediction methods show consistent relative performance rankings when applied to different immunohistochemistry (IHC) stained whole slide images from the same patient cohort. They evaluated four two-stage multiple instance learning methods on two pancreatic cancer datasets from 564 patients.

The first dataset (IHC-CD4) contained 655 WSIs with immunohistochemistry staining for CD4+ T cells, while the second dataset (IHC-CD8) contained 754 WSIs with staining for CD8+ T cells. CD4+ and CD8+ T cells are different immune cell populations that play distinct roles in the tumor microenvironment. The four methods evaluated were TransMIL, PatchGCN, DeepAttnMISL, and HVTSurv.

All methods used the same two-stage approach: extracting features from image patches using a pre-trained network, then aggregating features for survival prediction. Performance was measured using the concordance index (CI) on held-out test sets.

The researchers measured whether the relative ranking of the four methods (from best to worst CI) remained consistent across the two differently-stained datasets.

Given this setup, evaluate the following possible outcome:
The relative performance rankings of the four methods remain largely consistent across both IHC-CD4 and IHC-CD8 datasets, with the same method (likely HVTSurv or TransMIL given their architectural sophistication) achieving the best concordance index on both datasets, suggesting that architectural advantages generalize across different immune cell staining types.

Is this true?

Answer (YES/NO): NO